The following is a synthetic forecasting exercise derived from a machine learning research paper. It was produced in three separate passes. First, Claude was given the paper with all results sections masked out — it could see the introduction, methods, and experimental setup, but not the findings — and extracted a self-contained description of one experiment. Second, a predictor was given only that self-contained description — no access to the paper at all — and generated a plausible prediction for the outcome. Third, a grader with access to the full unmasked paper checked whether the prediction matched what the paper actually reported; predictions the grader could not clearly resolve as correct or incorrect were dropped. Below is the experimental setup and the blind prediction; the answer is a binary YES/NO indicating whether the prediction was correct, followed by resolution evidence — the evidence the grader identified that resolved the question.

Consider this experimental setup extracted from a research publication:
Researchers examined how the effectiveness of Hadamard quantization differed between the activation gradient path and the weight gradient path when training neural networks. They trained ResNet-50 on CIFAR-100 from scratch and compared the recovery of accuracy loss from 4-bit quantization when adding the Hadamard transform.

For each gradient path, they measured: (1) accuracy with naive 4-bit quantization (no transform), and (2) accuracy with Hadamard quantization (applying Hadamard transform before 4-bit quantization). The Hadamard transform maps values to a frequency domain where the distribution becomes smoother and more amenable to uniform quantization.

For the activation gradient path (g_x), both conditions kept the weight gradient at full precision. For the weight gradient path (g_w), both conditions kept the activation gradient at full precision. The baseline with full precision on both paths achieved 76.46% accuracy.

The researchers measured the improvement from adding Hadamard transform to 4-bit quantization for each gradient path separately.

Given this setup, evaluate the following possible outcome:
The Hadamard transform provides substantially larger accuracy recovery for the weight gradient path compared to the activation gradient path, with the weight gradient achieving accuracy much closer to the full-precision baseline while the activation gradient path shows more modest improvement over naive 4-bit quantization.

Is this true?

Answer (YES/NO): NO